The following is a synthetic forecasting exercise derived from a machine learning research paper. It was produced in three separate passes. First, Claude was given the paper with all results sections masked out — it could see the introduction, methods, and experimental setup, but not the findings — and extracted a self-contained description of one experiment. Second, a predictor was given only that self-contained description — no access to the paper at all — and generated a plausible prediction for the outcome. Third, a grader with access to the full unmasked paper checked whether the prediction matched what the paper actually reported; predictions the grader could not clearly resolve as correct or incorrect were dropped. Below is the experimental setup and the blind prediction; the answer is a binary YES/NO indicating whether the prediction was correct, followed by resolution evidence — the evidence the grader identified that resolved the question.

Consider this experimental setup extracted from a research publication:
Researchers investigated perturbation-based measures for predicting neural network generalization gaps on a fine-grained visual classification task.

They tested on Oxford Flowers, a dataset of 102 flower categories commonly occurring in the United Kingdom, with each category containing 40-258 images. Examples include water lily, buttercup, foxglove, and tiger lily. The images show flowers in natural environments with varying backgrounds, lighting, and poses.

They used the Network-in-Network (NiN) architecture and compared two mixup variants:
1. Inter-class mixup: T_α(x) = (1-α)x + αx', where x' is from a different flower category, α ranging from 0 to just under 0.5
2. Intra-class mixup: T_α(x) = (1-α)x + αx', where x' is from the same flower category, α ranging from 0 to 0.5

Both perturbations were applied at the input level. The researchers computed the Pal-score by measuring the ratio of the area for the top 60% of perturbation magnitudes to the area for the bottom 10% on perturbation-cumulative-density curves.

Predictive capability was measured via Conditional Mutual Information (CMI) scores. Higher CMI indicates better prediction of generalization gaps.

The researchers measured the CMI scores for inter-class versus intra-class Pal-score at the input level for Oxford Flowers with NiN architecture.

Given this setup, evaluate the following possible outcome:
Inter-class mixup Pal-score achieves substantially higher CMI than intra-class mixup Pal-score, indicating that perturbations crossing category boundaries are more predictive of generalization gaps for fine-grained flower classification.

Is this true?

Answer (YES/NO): NO